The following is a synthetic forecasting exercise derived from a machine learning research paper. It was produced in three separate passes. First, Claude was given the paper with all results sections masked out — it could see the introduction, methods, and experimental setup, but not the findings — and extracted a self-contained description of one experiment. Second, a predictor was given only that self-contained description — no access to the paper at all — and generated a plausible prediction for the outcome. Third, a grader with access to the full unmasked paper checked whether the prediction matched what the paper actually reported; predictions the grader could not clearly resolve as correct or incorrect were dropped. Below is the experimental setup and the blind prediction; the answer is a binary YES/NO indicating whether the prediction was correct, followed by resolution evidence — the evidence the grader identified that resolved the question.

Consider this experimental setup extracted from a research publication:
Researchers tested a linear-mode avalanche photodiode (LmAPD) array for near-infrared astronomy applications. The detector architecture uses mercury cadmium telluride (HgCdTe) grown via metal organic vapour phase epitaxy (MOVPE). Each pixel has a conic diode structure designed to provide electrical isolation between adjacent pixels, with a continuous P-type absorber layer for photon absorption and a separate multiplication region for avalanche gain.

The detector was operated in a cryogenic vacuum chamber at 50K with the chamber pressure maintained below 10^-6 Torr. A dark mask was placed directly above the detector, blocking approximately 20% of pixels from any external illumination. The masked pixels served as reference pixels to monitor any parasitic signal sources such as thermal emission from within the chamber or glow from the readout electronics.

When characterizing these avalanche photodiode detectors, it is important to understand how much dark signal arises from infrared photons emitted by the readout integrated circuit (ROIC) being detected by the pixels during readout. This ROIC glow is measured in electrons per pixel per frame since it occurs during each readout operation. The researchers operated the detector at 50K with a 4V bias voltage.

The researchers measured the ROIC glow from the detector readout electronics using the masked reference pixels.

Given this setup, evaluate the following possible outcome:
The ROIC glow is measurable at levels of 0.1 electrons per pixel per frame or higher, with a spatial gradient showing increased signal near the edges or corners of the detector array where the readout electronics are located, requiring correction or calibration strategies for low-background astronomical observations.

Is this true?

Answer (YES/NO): NO